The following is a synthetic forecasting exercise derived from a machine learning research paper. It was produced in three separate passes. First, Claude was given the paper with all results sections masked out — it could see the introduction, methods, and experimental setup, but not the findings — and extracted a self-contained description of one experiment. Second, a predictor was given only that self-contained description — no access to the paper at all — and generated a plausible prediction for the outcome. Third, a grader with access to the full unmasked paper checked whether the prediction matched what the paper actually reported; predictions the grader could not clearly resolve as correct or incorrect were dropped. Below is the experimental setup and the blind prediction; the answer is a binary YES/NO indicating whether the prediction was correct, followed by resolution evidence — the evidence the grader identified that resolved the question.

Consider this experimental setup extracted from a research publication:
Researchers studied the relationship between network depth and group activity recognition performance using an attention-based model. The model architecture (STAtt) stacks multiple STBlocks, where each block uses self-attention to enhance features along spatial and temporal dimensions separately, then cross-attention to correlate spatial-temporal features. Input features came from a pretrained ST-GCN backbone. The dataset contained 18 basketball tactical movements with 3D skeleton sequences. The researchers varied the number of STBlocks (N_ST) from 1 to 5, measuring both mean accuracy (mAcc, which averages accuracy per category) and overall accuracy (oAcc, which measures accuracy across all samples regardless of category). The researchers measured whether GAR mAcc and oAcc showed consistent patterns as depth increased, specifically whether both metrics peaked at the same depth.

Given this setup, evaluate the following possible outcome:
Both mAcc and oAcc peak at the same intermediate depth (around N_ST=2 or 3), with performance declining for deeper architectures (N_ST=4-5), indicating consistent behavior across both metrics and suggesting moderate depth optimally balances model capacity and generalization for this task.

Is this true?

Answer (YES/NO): NO